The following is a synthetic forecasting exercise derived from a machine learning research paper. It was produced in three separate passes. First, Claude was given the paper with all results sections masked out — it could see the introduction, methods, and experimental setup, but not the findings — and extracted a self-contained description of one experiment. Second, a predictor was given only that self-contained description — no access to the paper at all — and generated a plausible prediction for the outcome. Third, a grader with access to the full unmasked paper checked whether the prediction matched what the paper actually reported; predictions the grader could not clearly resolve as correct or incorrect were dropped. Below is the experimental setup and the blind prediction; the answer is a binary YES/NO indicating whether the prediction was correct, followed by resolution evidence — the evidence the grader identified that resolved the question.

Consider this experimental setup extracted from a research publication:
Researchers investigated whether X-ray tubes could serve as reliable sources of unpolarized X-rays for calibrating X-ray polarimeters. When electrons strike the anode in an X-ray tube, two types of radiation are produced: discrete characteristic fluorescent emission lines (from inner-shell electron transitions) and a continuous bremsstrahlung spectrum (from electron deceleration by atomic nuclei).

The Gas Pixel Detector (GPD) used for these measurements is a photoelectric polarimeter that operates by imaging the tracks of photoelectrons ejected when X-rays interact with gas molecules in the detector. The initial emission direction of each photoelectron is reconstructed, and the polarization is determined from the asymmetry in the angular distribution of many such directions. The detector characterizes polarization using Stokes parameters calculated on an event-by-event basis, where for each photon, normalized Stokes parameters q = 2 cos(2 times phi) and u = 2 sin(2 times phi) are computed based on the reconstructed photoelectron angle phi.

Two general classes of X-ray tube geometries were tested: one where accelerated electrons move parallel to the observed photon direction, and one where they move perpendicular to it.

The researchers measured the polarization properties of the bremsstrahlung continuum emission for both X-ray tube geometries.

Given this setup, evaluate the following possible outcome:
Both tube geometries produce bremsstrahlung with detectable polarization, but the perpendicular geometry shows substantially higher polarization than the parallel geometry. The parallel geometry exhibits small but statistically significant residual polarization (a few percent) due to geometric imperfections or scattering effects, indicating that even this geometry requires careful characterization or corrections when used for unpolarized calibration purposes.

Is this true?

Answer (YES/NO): NO